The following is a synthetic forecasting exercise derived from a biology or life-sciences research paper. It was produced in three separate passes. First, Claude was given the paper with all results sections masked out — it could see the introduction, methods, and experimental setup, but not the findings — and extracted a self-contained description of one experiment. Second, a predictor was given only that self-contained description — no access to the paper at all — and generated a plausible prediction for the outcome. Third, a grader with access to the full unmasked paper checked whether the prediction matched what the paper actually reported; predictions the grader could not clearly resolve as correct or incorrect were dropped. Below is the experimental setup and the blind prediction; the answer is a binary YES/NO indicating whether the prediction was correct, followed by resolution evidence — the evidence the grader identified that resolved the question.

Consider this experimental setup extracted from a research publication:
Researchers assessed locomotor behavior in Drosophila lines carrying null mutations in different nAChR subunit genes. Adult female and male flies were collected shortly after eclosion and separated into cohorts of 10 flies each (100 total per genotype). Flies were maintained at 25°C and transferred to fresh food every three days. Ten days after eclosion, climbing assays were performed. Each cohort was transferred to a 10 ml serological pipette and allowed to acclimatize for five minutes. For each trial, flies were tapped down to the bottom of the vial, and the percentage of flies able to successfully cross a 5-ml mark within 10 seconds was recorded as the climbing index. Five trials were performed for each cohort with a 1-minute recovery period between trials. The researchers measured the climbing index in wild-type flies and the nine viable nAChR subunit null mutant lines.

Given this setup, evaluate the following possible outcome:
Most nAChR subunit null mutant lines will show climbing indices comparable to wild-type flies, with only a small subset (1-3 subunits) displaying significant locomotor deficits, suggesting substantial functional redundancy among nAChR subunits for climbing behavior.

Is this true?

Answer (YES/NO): NO